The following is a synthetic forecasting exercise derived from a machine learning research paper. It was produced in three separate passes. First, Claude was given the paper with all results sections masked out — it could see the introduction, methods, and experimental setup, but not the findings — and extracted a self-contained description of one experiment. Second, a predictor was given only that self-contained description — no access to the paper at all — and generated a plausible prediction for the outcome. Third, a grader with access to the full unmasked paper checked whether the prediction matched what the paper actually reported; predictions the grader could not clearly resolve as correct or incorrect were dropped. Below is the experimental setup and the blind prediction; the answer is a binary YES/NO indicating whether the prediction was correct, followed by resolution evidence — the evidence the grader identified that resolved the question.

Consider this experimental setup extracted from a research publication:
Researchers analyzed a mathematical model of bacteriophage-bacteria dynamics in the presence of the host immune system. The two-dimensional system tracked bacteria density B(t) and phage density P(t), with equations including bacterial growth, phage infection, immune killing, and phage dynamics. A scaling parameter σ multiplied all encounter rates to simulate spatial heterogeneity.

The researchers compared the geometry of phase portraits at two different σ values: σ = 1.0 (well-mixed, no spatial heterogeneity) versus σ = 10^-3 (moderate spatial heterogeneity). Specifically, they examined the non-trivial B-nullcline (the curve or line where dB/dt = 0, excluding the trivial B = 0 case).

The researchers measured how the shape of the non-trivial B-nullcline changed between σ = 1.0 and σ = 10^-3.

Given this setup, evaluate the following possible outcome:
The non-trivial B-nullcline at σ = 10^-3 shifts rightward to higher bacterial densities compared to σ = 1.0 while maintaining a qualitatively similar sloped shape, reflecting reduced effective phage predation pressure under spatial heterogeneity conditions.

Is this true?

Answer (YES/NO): NO